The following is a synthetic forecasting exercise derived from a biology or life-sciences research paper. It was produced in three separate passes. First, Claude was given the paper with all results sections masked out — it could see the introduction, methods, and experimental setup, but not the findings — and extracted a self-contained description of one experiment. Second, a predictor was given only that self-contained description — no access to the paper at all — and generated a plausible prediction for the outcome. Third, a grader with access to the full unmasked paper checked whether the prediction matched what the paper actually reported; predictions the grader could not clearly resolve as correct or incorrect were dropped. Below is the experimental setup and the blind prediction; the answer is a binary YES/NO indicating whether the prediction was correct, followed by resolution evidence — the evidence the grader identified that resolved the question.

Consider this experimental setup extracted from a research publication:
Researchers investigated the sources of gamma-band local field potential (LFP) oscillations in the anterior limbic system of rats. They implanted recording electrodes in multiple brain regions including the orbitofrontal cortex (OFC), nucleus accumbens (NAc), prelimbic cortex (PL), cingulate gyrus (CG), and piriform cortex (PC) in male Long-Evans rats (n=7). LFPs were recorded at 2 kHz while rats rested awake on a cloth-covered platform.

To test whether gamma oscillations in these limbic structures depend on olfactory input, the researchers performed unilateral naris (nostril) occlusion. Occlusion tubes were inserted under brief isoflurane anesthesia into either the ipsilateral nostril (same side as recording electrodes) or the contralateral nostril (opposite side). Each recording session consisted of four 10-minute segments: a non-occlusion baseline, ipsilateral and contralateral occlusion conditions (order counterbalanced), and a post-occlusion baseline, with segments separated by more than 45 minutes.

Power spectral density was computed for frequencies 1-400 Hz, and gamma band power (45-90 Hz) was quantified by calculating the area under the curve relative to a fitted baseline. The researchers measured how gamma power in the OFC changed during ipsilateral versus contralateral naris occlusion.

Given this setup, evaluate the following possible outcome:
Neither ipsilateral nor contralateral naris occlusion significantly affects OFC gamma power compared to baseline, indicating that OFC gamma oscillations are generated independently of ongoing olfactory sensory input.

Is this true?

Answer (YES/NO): NO